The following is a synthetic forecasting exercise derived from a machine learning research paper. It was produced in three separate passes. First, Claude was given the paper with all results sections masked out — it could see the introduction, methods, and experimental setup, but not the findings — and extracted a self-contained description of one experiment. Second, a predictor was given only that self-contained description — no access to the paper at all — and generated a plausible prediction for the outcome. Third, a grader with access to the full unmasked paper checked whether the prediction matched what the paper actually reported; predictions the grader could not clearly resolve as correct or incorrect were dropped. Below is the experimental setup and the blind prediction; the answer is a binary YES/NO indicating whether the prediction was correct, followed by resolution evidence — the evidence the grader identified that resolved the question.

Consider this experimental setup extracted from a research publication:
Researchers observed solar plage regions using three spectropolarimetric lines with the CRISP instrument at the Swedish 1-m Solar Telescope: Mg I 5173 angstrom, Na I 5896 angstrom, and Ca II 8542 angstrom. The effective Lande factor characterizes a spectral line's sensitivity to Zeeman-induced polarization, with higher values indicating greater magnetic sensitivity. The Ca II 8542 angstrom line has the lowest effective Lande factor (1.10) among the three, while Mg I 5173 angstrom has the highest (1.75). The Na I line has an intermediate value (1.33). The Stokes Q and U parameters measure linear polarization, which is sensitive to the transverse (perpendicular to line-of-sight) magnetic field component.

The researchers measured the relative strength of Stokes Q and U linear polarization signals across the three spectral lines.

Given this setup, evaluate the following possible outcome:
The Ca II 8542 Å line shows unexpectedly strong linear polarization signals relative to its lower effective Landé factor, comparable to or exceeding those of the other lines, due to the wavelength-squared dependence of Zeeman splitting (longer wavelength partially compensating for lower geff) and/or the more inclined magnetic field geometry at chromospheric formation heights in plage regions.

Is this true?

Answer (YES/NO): NO